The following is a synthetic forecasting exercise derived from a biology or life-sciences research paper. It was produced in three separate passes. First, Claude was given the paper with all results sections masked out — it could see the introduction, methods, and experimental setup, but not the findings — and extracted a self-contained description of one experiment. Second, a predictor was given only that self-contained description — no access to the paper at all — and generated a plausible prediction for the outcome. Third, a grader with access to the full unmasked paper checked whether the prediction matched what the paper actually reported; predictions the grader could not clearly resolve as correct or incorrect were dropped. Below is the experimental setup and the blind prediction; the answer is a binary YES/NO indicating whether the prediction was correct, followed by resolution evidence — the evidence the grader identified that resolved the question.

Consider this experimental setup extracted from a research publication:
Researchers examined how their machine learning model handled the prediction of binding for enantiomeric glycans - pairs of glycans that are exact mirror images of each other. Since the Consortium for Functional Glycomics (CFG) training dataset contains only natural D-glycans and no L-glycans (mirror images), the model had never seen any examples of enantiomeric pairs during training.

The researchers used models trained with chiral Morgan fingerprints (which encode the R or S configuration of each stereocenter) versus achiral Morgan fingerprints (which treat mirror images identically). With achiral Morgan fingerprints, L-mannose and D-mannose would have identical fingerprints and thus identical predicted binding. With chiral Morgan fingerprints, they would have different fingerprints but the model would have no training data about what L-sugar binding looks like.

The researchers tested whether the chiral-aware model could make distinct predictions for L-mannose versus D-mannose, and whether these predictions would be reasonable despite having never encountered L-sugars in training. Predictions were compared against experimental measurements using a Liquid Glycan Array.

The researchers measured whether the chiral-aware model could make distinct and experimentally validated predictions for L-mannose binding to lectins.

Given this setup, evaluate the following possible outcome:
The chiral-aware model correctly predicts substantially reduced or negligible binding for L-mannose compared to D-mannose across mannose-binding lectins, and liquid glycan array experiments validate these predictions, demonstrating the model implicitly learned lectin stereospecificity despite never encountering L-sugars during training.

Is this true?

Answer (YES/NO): YES